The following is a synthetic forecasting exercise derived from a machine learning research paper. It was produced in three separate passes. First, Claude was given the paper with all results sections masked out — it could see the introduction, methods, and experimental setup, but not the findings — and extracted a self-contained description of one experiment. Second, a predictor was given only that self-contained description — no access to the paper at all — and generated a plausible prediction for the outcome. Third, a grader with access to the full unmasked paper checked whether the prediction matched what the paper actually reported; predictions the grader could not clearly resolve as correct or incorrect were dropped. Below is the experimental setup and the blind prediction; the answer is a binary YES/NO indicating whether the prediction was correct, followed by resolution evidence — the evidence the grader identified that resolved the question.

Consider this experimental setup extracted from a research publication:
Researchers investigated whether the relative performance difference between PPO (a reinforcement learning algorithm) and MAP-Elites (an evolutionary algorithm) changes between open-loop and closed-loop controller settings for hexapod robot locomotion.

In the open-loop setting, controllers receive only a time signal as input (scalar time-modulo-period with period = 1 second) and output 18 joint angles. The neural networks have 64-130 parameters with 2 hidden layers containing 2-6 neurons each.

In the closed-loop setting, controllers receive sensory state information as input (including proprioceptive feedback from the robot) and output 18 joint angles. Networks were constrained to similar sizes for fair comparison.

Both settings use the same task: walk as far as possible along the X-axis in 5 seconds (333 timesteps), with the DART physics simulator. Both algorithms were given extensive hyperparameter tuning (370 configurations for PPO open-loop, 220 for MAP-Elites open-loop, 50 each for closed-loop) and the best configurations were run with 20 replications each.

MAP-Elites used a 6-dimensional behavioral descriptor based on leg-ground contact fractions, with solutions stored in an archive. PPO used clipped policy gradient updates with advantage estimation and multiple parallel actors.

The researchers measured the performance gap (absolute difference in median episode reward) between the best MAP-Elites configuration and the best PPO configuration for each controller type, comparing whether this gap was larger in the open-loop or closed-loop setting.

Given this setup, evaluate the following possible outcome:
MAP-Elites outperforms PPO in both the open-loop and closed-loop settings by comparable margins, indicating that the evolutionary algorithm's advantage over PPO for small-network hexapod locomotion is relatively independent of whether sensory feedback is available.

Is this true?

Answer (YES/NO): NO